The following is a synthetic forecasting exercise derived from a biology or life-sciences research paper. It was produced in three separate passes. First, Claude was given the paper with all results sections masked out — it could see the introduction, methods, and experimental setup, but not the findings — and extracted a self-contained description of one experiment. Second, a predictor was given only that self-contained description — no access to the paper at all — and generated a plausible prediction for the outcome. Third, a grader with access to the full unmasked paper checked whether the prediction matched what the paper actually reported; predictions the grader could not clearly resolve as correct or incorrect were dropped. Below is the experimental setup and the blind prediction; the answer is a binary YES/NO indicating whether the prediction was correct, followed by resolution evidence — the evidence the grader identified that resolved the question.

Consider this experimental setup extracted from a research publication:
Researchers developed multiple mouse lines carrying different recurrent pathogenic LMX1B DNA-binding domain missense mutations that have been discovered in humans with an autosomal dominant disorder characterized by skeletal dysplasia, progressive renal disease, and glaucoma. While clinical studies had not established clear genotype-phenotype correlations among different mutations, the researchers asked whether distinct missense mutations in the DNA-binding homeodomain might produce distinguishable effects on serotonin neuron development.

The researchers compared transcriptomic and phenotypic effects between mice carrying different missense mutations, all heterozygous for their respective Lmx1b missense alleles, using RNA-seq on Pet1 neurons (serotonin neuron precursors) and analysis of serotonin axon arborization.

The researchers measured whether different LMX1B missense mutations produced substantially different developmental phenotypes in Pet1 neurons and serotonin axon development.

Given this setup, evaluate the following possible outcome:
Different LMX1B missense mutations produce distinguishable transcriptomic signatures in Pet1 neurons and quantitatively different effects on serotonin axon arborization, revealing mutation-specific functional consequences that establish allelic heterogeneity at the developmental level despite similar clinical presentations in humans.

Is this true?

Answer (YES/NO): YES